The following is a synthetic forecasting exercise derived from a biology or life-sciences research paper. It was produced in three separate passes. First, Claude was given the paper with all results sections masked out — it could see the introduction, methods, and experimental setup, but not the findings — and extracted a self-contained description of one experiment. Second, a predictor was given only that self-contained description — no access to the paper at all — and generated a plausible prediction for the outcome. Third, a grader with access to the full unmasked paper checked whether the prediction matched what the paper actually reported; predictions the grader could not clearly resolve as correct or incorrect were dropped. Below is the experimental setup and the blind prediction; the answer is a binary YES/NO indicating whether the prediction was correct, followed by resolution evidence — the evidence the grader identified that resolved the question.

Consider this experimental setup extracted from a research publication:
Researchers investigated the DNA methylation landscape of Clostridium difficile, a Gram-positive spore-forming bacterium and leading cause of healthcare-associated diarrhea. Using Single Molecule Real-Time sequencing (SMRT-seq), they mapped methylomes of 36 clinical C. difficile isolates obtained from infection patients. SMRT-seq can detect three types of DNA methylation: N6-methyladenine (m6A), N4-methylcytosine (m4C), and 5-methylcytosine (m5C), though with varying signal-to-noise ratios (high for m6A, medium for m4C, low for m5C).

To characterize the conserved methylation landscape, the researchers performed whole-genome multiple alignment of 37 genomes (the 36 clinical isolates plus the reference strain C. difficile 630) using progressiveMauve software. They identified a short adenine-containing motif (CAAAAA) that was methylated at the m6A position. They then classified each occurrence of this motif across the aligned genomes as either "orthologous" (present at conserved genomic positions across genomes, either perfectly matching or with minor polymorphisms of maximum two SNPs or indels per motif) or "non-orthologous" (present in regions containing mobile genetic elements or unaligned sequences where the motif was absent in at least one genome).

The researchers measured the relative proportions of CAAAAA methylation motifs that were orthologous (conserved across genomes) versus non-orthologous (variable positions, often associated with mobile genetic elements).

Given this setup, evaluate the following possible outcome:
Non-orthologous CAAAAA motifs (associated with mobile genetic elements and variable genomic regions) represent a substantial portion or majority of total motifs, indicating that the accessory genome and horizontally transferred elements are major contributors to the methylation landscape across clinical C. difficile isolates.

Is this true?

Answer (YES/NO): NO